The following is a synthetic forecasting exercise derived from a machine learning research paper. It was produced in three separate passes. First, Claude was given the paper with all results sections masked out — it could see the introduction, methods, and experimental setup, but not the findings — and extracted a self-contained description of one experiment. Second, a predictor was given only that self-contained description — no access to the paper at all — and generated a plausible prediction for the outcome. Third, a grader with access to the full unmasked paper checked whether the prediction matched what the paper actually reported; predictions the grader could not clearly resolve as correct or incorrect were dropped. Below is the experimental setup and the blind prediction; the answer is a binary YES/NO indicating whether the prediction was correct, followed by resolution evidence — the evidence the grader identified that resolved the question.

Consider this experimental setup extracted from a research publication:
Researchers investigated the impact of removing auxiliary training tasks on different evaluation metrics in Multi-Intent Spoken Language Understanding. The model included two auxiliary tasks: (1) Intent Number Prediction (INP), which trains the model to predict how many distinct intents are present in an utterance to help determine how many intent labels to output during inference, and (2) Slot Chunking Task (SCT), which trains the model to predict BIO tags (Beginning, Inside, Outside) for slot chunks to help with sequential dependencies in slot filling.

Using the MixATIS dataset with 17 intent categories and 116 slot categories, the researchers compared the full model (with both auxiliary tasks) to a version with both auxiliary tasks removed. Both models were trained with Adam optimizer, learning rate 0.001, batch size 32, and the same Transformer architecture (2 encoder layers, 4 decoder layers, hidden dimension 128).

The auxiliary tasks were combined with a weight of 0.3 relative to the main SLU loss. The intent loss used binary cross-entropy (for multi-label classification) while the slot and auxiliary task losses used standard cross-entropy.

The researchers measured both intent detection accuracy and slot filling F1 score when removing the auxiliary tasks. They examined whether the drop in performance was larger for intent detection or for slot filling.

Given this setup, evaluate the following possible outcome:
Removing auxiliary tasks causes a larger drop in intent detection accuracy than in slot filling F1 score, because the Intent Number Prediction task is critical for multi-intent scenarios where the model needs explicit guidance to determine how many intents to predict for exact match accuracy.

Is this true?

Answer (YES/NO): YES